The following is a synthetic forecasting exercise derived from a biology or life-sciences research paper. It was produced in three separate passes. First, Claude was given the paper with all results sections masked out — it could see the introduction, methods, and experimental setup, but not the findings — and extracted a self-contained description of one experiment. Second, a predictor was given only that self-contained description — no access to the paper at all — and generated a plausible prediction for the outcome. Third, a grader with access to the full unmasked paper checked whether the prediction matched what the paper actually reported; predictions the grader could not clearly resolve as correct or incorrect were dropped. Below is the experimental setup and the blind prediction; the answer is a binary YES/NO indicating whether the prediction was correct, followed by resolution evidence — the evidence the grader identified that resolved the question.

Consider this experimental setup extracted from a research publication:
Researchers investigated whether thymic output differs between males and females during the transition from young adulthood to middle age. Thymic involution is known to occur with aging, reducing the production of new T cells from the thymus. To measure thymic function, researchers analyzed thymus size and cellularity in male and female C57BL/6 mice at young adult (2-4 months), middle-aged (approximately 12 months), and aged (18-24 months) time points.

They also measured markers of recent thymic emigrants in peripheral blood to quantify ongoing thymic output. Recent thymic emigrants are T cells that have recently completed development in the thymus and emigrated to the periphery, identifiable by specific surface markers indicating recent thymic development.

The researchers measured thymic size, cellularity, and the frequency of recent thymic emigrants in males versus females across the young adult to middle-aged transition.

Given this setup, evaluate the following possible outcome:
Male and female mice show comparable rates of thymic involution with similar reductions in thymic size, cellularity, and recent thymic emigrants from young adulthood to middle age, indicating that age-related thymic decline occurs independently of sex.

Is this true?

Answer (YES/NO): NO